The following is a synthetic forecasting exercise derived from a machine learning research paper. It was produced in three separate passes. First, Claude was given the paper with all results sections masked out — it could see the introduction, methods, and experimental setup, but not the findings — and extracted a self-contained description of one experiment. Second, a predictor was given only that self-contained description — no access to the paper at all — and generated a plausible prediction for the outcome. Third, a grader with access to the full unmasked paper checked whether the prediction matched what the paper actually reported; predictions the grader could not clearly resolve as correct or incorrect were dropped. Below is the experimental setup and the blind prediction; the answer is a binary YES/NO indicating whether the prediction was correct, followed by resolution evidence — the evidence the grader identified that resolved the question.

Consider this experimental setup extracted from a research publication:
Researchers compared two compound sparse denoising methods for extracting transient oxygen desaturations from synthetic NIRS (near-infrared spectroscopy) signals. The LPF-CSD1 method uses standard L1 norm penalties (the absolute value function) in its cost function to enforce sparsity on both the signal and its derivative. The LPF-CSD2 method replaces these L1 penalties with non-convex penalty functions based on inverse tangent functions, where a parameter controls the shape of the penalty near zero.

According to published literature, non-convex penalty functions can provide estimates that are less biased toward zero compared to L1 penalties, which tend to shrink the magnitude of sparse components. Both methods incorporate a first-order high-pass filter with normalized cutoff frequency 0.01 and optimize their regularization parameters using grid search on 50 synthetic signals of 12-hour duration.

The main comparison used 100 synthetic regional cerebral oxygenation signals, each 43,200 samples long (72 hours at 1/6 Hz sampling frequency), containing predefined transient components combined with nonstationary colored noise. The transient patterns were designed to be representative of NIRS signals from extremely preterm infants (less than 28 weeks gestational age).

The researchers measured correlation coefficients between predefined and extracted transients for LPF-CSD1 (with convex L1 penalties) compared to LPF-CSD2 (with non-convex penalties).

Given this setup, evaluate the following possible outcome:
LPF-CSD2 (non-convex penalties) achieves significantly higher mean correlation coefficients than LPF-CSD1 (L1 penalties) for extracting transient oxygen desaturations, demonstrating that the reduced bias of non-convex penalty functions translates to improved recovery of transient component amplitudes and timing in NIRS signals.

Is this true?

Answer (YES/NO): NO